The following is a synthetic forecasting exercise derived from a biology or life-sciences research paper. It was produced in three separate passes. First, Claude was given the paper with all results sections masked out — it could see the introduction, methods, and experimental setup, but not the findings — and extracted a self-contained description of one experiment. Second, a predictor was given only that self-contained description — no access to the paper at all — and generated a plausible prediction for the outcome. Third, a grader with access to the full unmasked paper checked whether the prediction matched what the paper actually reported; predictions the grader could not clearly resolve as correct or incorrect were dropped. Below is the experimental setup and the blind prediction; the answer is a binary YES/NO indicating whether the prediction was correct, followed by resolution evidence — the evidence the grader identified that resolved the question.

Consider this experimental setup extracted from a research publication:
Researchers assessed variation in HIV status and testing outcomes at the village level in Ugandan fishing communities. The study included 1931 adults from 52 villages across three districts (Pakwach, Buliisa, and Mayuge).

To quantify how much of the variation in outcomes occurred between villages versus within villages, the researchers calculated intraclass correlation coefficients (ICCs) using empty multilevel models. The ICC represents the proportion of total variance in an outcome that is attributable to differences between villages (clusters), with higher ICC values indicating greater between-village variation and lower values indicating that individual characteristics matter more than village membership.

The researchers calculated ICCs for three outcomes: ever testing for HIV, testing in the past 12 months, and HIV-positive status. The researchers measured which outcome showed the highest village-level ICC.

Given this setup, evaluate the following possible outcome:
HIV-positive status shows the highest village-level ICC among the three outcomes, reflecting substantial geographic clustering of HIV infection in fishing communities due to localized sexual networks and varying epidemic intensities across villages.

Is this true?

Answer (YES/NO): NO